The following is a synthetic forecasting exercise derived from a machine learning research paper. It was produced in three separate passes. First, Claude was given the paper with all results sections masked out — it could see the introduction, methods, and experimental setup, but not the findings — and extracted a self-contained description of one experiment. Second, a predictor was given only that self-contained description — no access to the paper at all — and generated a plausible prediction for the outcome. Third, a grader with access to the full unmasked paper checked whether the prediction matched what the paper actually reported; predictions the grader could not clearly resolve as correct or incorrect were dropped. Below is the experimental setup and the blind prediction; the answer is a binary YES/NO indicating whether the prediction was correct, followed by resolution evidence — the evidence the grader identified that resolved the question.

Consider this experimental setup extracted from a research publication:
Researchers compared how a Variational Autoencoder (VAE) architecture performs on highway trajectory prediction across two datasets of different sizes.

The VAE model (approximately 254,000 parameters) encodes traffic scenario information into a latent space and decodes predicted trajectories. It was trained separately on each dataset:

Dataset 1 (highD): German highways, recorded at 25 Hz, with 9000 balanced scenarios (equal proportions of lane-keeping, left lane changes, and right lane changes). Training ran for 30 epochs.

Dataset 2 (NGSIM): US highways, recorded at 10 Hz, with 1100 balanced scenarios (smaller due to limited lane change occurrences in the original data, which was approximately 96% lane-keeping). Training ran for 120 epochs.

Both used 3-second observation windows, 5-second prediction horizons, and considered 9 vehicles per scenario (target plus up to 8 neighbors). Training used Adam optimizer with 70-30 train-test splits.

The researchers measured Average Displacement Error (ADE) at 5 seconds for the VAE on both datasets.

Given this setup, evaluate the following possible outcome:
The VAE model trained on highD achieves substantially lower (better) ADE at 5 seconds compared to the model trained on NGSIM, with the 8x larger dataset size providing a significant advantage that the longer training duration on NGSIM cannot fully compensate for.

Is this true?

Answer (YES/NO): NO